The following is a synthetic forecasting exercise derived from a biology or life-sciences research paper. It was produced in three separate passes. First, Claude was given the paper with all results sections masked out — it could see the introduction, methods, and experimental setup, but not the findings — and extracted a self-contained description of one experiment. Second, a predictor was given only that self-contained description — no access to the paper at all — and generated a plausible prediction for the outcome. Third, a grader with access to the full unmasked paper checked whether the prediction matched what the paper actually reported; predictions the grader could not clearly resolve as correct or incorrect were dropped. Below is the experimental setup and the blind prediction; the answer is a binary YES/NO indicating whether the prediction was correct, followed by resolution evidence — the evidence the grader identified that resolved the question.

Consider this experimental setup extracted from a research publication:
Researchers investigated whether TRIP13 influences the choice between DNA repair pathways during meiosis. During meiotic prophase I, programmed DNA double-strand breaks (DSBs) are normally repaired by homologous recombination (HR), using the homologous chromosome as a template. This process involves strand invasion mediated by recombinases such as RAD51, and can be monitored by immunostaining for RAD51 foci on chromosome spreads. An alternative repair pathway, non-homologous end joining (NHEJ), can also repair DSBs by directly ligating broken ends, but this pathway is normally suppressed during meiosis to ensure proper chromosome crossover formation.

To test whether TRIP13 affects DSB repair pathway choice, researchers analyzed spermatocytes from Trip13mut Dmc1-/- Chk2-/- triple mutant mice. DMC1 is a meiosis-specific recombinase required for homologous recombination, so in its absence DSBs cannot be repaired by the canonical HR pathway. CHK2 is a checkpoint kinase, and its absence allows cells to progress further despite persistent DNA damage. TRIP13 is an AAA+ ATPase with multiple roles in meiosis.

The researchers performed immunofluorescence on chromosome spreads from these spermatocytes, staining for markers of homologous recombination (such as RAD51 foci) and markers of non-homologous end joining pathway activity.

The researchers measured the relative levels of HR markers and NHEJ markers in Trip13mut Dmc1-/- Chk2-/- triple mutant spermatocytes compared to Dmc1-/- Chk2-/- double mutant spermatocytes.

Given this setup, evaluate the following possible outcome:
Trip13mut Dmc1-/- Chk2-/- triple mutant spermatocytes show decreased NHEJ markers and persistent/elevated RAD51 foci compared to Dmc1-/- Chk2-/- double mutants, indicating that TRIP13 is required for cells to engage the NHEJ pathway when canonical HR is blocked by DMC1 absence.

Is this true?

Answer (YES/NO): NO